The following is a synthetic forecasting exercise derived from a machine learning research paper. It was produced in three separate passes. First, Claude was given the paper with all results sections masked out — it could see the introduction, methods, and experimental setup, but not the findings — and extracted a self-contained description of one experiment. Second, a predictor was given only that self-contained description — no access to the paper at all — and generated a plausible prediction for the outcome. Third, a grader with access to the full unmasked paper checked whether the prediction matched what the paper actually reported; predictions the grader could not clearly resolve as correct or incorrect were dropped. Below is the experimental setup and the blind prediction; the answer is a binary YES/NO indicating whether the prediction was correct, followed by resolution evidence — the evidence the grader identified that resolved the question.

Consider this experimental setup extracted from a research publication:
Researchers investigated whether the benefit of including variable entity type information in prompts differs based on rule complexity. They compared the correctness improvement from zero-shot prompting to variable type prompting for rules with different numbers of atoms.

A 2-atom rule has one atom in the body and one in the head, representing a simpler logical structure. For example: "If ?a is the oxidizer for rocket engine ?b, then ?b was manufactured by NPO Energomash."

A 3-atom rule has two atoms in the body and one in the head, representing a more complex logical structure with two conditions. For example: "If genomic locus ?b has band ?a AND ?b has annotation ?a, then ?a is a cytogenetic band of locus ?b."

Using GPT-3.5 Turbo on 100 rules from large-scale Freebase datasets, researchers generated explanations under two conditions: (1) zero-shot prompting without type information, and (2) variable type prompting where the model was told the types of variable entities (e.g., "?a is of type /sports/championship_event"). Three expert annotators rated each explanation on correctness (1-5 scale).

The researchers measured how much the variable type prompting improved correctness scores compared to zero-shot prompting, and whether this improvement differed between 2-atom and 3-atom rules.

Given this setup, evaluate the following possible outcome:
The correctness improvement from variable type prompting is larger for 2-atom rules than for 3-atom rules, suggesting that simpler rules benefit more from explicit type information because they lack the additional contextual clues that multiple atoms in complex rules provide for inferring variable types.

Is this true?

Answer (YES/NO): NO